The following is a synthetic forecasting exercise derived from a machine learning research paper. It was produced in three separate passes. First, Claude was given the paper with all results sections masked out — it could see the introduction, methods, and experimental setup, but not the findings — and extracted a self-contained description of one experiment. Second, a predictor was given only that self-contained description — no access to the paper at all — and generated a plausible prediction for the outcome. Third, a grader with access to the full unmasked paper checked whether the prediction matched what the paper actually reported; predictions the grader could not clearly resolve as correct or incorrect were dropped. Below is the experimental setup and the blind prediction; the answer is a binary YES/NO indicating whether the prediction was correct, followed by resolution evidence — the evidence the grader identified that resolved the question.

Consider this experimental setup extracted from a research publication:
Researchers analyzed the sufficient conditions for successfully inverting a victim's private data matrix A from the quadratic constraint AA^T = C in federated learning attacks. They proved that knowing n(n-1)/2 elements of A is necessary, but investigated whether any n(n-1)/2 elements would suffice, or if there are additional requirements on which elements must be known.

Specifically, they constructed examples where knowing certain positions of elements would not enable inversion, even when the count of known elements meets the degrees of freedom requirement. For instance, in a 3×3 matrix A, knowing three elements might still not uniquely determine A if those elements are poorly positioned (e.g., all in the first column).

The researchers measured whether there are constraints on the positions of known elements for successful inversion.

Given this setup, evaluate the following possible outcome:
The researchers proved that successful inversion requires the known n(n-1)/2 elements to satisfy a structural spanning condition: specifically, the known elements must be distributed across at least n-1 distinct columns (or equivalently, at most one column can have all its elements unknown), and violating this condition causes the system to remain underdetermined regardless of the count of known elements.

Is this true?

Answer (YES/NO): NO